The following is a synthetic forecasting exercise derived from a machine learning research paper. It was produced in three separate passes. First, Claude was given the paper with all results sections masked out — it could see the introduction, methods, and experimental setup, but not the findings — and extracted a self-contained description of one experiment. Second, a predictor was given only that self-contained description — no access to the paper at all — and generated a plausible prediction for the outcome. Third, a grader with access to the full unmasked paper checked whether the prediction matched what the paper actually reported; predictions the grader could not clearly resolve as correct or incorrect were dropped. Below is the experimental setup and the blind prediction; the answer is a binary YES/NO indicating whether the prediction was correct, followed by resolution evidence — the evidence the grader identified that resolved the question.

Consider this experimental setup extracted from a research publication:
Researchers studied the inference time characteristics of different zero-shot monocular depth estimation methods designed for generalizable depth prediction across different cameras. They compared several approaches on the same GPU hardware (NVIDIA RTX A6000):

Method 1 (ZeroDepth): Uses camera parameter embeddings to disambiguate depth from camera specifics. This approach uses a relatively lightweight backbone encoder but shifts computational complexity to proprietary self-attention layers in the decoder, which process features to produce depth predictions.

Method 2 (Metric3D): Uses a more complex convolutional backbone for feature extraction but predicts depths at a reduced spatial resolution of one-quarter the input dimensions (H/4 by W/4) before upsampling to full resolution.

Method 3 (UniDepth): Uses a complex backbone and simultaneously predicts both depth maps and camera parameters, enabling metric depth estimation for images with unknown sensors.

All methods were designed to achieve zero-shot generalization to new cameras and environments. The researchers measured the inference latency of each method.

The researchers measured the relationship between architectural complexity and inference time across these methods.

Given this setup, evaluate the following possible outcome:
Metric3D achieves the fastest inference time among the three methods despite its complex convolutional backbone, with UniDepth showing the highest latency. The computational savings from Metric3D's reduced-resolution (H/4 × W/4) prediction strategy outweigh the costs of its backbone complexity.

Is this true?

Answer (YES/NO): NO